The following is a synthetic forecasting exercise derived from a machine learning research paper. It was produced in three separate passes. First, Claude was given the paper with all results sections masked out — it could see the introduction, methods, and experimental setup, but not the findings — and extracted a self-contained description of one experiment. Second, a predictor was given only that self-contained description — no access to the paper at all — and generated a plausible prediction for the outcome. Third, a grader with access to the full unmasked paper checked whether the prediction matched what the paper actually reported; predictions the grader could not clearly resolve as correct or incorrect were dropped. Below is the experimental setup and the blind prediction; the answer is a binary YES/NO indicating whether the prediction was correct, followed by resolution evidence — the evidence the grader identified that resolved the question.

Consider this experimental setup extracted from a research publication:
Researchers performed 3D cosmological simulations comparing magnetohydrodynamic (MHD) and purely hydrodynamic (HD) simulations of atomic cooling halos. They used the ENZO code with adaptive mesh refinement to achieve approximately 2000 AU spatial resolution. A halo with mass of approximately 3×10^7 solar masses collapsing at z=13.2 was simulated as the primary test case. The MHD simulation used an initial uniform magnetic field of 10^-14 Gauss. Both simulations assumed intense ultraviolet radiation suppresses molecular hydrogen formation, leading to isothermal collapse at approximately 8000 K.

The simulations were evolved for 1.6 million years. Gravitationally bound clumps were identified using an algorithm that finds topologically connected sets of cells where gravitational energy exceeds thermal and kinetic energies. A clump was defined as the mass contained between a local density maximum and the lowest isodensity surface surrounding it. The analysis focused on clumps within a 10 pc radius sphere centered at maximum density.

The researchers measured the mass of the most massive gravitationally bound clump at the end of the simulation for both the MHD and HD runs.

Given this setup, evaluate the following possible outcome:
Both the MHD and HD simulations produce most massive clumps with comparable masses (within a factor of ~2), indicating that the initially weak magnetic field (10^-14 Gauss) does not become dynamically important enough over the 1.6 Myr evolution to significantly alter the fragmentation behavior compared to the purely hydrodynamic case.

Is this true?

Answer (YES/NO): NO